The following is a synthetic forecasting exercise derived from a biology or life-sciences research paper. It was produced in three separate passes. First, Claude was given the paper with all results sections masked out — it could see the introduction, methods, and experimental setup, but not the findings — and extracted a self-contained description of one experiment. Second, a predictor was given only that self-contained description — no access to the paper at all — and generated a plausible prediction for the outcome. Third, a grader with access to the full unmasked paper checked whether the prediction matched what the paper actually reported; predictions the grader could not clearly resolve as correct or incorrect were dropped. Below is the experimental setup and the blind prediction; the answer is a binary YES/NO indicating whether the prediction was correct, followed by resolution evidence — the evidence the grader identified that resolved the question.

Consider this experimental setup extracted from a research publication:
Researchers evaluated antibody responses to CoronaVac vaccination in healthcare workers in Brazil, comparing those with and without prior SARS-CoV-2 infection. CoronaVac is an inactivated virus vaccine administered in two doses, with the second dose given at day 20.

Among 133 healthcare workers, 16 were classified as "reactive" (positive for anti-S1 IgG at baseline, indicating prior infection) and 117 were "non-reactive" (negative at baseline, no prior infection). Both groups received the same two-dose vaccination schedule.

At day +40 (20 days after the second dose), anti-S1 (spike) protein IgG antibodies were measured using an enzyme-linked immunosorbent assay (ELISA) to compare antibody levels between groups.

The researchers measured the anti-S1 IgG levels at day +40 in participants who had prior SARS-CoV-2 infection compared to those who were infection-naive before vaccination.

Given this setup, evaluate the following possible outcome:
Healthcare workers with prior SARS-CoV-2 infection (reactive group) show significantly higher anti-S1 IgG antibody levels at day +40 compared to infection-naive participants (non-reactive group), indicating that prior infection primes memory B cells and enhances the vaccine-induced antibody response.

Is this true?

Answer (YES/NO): NO